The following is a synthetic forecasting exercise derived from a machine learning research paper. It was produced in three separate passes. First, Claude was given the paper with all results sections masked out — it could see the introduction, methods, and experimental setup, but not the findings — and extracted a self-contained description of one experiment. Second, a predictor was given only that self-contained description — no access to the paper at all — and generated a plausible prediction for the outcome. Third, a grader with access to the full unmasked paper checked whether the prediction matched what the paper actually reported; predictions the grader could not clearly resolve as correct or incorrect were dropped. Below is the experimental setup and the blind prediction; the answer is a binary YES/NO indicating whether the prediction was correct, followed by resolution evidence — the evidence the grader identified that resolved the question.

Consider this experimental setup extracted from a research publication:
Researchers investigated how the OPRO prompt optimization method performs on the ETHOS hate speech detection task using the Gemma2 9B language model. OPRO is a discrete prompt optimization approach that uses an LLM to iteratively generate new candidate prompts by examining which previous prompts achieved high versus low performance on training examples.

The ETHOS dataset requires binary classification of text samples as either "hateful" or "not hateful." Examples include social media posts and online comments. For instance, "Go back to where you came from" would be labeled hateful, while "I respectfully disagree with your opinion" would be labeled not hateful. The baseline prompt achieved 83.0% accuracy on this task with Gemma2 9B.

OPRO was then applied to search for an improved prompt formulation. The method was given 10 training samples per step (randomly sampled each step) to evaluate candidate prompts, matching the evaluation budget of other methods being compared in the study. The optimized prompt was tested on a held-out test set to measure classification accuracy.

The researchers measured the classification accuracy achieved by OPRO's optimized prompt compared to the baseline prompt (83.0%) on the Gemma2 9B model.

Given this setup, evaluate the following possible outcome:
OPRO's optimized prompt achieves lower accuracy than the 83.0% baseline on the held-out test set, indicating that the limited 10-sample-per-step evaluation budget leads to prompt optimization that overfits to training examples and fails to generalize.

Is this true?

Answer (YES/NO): NO